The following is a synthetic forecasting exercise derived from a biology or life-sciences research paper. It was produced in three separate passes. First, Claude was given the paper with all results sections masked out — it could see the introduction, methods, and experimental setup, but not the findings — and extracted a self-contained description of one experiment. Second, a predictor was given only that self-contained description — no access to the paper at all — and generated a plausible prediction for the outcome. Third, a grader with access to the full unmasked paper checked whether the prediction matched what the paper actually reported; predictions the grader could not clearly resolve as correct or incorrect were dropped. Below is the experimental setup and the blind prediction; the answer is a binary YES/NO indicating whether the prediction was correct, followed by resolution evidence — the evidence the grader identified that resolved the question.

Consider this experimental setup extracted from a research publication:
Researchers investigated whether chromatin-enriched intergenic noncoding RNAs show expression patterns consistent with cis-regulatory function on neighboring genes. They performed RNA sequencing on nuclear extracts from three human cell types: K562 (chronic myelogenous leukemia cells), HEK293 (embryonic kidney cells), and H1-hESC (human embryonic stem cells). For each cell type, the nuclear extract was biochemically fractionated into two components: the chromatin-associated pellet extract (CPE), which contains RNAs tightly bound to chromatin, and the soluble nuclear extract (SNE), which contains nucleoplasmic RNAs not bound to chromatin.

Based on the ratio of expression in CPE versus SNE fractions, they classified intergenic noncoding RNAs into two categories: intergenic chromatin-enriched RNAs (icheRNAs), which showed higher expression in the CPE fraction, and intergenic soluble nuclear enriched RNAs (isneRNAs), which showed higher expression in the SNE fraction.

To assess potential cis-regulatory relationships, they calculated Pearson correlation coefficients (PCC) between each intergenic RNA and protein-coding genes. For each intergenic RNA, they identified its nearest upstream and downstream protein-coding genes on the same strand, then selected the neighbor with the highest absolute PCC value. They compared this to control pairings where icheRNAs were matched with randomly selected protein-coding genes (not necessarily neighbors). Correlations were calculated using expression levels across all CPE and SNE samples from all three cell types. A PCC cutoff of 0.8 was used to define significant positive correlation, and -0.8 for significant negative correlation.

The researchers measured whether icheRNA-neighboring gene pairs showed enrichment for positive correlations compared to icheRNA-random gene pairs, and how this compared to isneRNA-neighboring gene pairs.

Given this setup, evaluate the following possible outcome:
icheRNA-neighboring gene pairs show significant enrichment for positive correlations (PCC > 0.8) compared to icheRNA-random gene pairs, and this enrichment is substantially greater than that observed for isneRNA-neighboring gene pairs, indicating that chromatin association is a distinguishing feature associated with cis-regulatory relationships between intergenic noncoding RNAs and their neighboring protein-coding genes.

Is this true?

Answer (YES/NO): YES